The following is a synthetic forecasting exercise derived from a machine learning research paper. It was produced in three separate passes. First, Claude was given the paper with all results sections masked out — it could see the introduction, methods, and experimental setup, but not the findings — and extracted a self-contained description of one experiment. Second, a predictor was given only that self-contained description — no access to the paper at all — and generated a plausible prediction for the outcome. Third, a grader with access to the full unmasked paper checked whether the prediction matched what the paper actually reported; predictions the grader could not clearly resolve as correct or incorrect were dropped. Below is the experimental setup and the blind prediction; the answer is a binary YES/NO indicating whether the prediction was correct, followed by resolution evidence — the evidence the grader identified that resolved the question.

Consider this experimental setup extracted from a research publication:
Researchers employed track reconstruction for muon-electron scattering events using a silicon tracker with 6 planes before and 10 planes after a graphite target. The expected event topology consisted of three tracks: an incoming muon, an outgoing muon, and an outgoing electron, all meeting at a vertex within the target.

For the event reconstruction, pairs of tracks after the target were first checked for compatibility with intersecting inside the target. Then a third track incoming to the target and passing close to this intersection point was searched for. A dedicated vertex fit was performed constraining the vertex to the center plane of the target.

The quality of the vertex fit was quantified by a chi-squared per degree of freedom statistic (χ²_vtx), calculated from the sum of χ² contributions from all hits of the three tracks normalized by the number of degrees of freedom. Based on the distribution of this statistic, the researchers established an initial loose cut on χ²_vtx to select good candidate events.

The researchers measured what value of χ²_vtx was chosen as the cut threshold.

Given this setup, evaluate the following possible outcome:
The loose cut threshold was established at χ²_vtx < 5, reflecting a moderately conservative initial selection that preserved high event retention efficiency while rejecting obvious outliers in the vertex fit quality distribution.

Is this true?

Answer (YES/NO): NO